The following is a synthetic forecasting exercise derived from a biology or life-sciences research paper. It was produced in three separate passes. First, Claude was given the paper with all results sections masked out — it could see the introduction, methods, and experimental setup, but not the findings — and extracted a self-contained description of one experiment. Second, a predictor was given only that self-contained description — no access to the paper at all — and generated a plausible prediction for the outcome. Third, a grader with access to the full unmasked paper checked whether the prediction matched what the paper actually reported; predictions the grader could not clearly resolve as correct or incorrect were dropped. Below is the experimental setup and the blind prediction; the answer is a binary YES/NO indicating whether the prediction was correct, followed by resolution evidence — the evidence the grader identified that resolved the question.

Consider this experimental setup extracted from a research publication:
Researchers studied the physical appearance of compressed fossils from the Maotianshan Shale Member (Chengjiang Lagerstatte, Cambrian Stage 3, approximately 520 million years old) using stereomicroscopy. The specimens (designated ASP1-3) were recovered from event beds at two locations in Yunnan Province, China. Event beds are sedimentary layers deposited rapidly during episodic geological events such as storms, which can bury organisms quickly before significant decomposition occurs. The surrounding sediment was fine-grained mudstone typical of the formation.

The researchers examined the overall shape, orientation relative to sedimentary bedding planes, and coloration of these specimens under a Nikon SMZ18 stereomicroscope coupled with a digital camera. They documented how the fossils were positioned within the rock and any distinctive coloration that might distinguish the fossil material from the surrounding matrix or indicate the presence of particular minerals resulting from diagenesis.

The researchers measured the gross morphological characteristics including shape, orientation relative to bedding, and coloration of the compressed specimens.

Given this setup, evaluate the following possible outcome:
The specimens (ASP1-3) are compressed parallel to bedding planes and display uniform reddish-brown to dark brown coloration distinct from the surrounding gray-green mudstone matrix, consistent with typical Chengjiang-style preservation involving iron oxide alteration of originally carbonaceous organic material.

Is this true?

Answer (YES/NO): NO